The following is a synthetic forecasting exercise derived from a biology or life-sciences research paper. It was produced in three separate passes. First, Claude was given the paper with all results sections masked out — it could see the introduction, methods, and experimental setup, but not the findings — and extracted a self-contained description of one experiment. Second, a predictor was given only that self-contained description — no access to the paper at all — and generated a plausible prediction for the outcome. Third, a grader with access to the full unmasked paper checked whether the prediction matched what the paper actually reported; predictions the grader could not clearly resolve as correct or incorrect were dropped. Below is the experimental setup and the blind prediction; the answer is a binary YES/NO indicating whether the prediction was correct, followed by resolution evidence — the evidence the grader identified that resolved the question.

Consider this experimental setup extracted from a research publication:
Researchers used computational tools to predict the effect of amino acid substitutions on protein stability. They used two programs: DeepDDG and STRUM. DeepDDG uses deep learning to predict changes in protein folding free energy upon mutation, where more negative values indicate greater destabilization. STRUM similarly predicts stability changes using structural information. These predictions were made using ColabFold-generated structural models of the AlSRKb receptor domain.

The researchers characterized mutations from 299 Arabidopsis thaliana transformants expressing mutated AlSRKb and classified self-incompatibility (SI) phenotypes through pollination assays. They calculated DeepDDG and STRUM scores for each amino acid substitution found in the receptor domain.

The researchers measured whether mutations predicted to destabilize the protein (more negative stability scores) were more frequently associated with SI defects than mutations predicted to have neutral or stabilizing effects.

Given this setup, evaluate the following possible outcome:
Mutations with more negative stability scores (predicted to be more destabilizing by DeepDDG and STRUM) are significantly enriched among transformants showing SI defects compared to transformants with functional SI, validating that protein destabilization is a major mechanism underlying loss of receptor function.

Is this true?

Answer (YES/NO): YES